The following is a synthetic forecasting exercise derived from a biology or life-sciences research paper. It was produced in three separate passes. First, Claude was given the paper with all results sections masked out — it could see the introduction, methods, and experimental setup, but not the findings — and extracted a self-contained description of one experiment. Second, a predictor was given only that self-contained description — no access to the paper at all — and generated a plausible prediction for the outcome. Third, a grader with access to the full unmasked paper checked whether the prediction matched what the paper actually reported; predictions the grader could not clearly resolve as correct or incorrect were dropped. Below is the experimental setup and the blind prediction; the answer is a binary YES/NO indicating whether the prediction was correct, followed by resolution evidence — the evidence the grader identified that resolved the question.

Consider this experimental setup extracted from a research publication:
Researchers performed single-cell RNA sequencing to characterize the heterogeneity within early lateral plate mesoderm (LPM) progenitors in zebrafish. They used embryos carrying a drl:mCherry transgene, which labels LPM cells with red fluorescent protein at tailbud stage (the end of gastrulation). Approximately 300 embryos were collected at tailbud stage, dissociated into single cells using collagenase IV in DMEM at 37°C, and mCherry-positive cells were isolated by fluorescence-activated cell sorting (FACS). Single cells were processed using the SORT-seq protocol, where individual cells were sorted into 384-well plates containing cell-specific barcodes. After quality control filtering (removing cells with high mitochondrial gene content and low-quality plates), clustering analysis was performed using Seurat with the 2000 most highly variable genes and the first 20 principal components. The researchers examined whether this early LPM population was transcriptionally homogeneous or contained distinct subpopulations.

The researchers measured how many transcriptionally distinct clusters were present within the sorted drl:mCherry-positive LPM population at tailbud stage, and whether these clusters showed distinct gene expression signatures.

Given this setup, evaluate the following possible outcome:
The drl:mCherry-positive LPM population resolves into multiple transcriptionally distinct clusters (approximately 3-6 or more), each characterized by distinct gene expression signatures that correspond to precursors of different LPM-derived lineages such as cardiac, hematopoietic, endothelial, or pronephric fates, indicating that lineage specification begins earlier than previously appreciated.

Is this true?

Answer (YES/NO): YES